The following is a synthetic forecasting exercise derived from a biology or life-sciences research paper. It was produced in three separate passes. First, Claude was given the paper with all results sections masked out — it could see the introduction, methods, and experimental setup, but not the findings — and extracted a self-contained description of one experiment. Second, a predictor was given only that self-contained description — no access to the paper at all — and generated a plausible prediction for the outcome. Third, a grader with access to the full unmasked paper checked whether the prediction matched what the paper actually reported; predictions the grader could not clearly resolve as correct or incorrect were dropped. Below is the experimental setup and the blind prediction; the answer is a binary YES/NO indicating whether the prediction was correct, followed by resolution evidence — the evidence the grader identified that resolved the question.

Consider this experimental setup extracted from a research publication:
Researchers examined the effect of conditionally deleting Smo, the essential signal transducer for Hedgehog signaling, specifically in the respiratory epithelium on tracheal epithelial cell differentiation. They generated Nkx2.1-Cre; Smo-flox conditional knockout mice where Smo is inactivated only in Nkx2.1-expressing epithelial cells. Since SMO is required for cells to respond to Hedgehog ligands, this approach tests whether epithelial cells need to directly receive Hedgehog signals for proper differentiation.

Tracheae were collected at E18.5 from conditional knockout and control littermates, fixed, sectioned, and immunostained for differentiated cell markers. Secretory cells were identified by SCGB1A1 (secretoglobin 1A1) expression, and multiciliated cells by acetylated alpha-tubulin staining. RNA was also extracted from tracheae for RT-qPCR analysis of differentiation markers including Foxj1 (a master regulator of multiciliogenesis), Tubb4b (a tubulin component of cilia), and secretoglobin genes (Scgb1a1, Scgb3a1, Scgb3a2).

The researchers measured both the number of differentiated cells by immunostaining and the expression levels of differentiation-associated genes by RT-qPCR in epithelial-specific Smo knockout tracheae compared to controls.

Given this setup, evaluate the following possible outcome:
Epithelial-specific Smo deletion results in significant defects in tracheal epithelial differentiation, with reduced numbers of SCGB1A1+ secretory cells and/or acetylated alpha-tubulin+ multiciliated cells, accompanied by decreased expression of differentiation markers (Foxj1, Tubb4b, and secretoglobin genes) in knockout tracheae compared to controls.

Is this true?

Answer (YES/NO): NO